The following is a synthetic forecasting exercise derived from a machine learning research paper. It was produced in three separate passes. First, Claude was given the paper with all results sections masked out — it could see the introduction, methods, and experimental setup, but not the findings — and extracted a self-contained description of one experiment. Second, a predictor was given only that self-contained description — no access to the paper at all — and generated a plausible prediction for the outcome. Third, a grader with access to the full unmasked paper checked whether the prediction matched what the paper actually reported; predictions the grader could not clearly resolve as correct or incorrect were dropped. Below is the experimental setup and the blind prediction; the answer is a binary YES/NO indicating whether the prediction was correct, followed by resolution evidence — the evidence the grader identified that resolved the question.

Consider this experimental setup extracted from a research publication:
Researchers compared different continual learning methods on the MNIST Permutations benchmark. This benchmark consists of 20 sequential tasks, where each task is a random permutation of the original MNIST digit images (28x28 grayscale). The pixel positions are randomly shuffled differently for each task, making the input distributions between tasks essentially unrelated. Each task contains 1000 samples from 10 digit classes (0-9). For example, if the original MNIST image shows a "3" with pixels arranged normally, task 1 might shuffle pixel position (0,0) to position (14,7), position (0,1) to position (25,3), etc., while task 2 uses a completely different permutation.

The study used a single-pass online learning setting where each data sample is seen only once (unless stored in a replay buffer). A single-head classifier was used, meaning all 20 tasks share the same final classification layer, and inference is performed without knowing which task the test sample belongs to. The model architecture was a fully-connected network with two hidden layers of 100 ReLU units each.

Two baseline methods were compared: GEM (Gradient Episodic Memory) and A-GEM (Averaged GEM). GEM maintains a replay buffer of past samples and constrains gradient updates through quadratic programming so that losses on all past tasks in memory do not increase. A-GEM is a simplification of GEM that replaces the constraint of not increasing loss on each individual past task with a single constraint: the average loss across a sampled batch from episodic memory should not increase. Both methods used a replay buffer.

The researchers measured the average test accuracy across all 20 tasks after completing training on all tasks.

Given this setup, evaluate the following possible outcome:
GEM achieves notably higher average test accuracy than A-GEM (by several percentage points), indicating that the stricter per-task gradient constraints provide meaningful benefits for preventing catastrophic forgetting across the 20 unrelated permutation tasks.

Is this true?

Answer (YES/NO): NO